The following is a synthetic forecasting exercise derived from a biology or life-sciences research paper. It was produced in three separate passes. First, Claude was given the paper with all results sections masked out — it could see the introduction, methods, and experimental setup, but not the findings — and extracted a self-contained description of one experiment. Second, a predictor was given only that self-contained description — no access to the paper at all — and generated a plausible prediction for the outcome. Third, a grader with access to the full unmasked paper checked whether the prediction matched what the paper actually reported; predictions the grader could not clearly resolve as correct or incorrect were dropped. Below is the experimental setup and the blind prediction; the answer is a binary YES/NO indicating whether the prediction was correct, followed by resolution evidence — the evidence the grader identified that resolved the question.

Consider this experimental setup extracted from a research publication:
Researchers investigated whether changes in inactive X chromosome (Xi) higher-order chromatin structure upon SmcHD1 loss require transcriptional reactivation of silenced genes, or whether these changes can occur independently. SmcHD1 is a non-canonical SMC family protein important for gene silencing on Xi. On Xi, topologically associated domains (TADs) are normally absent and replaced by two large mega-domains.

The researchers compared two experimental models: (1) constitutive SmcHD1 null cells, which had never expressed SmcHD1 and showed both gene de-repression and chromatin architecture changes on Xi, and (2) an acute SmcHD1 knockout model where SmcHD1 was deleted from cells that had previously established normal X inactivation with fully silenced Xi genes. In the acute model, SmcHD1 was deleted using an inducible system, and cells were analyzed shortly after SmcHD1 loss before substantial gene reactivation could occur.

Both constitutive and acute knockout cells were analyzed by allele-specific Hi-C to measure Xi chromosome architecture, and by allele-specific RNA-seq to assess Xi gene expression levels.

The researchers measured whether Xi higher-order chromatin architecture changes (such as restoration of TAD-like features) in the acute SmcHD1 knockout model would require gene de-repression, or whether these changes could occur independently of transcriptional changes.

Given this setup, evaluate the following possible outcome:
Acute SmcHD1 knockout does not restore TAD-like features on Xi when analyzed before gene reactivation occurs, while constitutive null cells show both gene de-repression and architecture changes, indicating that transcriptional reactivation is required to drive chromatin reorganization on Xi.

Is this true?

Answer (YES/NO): NO